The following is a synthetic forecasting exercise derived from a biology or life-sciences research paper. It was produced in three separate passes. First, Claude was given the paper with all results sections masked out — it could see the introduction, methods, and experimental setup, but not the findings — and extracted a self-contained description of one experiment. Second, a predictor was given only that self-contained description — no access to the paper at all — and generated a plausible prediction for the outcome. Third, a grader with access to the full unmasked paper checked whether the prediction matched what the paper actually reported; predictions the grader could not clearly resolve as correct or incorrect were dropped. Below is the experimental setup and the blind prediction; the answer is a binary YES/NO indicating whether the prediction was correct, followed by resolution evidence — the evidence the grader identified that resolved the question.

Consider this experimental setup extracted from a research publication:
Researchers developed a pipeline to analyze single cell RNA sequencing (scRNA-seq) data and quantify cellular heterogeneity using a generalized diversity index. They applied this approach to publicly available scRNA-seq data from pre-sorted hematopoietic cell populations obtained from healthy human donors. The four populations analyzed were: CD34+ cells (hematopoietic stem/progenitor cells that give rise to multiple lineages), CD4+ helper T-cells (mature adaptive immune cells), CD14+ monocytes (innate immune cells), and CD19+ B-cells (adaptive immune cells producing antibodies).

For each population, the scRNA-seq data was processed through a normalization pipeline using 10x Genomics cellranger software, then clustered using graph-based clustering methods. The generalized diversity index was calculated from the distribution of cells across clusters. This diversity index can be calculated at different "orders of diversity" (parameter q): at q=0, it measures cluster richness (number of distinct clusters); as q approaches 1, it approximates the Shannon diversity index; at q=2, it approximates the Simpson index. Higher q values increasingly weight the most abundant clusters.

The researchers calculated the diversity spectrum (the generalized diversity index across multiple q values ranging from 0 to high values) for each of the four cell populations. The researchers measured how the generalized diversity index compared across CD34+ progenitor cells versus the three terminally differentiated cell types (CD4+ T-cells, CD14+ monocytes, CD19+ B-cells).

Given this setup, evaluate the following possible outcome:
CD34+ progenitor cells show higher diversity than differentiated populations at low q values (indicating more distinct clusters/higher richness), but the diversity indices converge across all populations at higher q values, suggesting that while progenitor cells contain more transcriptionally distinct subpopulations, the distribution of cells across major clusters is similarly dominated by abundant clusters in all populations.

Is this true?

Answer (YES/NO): NO